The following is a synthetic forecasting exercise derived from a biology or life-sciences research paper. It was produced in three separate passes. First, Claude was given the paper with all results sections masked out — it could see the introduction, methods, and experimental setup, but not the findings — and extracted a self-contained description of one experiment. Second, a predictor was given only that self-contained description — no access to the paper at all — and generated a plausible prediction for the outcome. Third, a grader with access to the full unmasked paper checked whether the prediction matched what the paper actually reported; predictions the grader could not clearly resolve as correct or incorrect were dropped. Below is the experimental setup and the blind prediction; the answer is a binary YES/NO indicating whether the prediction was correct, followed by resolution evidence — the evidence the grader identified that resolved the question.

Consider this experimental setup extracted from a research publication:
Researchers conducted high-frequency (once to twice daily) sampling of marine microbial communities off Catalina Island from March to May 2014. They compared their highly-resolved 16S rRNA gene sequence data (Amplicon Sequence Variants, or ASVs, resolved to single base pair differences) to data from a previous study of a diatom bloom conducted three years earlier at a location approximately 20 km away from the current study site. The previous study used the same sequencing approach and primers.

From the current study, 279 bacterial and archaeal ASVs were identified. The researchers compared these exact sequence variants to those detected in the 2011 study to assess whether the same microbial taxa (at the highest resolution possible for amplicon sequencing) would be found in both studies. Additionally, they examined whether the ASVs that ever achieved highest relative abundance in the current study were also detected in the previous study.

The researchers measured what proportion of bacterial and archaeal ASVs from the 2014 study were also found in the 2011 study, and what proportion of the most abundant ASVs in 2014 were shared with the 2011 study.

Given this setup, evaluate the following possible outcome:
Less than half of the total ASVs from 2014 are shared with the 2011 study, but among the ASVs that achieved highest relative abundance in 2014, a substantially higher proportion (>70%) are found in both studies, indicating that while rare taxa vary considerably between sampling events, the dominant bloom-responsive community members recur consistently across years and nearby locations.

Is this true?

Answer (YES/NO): YES